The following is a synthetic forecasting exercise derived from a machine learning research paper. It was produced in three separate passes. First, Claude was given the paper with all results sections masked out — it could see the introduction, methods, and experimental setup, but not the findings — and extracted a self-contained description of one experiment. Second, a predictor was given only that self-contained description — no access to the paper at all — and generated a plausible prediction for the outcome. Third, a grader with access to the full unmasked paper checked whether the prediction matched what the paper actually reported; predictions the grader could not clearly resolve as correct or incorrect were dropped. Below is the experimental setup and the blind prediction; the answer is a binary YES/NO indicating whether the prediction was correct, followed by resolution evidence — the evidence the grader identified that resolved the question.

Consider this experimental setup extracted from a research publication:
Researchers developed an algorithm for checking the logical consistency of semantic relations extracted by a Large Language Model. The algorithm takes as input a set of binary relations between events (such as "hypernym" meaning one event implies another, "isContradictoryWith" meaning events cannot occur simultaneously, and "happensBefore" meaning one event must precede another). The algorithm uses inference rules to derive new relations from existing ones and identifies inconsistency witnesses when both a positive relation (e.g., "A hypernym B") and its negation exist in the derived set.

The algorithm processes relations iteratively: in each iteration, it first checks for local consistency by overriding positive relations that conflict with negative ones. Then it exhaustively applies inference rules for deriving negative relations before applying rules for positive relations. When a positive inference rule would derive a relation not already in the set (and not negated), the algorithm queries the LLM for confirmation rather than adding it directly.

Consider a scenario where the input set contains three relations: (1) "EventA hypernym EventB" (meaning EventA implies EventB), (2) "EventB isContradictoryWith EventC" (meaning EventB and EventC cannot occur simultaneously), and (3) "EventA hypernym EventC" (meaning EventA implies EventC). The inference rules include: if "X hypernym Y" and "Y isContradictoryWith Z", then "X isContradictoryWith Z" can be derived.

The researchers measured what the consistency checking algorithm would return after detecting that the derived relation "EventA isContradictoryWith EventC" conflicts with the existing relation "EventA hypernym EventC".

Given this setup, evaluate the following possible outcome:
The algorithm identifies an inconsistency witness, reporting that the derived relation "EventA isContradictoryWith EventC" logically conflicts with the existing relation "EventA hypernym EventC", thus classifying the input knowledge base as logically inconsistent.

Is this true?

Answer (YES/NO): NO